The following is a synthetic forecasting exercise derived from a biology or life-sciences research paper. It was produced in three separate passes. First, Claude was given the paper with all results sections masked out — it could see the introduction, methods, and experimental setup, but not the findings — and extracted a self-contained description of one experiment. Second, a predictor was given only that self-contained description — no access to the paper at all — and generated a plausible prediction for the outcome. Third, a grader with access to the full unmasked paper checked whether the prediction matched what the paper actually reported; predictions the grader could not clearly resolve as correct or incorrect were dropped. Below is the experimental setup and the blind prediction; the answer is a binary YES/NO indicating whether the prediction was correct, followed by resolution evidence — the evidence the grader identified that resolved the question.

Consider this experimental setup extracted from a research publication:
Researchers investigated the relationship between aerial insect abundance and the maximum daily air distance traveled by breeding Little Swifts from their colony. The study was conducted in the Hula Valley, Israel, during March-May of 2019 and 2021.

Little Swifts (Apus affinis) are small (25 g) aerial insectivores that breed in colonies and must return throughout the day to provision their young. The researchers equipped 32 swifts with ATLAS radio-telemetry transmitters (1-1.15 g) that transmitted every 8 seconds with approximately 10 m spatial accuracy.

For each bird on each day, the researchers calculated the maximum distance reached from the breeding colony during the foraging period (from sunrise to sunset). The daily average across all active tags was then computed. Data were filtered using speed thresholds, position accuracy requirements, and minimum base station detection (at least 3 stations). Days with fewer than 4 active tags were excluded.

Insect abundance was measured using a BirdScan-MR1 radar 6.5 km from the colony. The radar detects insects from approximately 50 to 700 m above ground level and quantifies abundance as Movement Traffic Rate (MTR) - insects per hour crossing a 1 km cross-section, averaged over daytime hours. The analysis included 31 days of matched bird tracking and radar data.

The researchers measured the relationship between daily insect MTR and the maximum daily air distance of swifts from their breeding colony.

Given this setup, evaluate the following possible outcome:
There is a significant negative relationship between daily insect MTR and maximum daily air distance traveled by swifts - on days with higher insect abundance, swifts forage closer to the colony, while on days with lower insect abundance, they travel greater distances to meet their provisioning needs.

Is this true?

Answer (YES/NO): YES